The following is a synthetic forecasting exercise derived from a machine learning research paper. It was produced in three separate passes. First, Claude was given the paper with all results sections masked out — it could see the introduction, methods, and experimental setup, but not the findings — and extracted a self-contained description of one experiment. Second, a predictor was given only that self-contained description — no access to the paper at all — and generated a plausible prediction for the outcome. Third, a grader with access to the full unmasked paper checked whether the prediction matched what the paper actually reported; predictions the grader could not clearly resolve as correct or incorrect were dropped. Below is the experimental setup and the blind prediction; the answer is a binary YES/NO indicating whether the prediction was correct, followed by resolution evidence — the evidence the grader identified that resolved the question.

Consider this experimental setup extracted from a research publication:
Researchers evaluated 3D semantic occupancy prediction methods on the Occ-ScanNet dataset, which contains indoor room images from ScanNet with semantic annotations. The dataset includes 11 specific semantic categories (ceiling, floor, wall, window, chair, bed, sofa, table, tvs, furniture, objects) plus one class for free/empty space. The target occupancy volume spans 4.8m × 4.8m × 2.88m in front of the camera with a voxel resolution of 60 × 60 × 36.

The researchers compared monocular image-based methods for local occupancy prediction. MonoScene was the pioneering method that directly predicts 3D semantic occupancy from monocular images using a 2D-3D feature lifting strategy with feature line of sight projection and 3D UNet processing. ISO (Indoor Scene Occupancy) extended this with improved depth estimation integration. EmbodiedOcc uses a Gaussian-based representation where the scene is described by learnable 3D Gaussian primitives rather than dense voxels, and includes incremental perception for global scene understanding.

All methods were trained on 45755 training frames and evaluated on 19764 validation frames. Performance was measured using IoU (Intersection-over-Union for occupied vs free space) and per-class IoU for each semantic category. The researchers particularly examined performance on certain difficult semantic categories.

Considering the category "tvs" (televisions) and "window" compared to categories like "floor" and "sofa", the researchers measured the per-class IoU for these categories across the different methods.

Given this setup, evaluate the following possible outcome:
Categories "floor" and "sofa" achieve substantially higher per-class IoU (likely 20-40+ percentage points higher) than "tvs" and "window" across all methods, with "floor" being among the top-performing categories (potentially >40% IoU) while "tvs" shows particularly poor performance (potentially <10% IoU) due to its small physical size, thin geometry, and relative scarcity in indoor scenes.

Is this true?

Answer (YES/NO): NO